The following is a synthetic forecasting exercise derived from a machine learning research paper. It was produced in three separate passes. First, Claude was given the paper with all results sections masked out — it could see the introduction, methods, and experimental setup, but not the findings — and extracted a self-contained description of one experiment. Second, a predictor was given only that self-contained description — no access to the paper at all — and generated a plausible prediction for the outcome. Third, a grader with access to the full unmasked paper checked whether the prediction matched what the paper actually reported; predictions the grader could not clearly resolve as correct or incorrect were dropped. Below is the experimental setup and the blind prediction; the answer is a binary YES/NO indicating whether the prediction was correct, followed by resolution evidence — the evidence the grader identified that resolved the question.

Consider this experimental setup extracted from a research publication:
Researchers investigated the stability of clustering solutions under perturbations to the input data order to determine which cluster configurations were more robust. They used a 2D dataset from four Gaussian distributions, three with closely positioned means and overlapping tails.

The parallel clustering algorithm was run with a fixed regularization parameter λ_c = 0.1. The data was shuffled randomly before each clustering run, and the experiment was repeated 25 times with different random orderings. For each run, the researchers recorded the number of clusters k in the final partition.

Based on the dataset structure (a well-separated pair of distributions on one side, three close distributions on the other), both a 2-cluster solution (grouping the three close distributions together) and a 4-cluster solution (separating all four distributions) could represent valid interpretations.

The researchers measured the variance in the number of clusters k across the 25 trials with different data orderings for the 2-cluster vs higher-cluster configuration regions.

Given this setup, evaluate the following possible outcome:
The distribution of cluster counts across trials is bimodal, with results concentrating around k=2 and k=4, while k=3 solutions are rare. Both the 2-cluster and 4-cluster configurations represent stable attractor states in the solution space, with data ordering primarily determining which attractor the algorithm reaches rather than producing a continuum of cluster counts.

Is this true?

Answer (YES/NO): NO